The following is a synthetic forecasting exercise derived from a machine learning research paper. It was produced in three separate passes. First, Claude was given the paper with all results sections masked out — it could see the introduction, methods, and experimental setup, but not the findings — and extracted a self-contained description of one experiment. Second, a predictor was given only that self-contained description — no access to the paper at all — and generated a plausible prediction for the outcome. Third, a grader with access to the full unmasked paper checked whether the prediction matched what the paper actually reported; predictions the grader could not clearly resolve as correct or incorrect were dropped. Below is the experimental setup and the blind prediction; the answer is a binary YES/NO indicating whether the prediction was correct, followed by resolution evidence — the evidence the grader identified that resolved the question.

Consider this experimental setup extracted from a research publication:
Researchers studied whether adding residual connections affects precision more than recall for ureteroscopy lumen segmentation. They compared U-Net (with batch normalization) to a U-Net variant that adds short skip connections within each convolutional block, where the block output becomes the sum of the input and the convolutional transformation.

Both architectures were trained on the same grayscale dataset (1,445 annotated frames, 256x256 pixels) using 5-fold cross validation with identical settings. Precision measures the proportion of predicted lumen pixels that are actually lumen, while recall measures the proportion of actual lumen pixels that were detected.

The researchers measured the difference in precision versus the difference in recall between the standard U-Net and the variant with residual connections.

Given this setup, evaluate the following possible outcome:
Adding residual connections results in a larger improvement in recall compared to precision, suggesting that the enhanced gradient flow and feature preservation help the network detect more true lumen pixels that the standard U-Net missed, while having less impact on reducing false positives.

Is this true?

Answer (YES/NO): YES